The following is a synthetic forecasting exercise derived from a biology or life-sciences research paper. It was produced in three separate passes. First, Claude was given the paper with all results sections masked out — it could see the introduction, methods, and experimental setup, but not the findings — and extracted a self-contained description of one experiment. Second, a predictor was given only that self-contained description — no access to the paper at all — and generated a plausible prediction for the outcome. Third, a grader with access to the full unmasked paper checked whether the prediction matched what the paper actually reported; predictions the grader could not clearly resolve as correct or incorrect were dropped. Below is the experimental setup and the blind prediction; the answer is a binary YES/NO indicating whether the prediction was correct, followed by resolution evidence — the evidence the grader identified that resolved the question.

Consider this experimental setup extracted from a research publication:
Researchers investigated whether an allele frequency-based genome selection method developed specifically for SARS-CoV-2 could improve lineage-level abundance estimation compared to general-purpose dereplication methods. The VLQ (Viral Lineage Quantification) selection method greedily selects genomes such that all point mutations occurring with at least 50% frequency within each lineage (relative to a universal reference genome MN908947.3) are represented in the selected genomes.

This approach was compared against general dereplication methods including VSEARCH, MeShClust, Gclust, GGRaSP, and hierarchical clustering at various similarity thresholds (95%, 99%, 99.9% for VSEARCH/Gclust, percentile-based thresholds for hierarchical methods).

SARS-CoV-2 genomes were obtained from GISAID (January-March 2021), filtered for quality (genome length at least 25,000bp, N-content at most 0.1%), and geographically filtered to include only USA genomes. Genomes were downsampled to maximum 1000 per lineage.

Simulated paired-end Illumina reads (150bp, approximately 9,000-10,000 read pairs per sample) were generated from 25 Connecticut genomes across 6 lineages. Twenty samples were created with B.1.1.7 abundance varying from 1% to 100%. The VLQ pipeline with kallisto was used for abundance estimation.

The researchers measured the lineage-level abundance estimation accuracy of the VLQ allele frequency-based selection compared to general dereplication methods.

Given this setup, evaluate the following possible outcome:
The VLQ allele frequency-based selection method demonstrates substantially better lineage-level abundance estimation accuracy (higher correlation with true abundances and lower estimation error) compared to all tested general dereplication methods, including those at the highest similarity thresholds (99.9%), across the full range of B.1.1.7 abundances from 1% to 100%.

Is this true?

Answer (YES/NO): NO